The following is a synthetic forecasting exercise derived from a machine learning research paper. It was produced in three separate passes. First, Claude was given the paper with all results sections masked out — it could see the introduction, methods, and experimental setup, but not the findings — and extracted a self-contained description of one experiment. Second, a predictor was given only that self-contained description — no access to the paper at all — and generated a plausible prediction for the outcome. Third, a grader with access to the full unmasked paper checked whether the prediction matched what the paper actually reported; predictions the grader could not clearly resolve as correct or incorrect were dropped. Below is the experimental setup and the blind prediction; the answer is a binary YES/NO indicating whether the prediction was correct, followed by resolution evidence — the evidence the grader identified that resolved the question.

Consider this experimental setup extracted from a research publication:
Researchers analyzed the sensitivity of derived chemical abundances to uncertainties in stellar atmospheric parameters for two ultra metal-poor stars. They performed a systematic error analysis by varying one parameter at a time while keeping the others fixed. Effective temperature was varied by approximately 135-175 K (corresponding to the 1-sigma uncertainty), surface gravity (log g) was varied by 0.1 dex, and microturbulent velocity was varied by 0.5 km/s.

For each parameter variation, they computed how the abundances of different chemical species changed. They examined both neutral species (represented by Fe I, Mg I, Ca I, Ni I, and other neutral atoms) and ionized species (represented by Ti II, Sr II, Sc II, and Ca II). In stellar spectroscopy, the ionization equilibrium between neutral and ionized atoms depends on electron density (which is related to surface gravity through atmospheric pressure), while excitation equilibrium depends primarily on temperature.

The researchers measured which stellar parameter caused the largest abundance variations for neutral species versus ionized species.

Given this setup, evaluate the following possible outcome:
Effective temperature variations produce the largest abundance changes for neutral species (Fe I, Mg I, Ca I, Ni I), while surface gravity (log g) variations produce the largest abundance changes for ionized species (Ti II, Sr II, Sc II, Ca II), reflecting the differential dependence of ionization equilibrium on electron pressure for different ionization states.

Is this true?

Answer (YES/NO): NO